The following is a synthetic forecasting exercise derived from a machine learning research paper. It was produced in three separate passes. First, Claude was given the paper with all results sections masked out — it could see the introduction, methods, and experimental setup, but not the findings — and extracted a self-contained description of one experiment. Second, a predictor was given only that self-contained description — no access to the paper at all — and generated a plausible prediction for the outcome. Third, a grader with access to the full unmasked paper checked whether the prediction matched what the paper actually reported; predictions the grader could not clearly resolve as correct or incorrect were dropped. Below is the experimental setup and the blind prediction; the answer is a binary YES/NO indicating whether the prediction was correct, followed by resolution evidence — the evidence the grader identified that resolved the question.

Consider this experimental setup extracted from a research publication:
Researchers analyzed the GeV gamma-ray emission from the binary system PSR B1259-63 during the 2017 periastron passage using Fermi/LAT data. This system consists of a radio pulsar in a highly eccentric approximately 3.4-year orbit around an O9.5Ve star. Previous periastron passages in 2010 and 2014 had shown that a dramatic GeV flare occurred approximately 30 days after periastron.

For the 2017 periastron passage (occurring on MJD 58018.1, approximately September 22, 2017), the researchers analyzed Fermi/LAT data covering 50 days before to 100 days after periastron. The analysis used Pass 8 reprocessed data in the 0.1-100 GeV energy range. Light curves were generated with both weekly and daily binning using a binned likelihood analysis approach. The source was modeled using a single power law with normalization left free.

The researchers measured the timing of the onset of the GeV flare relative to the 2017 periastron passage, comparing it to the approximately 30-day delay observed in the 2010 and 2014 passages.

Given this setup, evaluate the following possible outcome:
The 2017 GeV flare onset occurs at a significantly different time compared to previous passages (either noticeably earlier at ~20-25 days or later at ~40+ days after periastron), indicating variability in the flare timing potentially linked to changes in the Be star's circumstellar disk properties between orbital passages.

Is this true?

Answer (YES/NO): YES